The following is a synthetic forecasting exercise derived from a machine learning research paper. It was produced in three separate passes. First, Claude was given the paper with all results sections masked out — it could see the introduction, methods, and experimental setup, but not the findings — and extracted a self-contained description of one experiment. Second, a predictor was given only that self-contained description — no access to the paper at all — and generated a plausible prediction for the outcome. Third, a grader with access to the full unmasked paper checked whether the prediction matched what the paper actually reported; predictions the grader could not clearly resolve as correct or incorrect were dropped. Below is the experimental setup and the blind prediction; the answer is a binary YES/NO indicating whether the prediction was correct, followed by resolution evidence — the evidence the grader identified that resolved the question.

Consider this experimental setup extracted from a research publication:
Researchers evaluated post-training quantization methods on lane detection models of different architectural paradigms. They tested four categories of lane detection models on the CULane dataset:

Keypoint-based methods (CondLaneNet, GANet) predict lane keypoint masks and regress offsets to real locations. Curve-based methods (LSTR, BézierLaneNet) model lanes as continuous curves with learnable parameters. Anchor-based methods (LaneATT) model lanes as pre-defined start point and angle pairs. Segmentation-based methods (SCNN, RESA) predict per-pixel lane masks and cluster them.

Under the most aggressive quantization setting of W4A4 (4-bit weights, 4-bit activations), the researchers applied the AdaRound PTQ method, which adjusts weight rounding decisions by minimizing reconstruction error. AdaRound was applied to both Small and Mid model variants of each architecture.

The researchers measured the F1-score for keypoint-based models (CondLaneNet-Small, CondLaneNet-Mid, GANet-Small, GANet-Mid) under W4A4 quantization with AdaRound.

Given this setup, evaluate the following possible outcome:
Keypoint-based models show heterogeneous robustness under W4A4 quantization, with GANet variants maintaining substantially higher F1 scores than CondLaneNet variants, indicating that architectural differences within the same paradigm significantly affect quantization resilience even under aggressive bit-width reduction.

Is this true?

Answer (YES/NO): NO